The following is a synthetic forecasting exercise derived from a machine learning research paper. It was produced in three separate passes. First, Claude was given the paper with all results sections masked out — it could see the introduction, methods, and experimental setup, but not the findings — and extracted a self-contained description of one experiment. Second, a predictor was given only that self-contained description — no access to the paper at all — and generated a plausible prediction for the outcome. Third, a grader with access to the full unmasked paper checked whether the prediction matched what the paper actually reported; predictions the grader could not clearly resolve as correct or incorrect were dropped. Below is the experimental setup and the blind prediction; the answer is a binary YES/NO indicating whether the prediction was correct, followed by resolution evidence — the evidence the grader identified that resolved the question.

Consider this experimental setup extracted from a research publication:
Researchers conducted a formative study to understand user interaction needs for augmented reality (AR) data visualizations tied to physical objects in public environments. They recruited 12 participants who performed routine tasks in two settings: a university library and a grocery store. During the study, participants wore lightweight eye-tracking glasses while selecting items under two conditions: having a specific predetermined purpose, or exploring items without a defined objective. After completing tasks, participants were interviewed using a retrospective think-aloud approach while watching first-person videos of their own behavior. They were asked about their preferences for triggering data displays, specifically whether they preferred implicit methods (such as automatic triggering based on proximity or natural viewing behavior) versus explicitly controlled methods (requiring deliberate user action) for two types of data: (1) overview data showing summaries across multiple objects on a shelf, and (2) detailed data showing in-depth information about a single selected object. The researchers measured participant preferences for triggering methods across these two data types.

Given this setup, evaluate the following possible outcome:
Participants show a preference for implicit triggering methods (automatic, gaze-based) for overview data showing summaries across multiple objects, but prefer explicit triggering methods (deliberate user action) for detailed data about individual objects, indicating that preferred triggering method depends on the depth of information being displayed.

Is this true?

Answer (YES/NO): YES